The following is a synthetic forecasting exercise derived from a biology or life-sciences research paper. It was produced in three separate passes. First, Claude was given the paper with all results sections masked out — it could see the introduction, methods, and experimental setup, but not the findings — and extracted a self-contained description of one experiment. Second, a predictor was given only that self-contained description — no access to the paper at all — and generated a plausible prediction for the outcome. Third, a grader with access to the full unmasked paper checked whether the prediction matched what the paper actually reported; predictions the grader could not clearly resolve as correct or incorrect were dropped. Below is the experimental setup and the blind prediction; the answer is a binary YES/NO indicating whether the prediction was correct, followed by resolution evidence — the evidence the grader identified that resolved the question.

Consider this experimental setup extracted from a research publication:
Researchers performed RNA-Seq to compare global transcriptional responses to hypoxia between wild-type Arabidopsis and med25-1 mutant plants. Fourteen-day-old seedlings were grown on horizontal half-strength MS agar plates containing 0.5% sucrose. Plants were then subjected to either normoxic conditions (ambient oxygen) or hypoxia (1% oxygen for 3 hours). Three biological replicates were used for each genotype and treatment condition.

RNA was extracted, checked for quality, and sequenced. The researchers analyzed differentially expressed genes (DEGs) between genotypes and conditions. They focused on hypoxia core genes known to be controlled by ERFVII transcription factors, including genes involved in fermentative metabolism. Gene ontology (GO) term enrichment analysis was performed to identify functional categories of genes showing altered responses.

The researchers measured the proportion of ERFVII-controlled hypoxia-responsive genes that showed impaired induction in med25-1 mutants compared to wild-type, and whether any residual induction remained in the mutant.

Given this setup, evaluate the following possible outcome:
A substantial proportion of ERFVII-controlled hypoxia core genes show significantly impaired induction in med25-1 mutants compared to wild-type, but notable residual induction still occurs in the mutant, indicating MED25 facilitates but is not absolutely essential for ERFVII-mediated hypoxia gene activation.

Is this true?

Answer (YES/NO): YES